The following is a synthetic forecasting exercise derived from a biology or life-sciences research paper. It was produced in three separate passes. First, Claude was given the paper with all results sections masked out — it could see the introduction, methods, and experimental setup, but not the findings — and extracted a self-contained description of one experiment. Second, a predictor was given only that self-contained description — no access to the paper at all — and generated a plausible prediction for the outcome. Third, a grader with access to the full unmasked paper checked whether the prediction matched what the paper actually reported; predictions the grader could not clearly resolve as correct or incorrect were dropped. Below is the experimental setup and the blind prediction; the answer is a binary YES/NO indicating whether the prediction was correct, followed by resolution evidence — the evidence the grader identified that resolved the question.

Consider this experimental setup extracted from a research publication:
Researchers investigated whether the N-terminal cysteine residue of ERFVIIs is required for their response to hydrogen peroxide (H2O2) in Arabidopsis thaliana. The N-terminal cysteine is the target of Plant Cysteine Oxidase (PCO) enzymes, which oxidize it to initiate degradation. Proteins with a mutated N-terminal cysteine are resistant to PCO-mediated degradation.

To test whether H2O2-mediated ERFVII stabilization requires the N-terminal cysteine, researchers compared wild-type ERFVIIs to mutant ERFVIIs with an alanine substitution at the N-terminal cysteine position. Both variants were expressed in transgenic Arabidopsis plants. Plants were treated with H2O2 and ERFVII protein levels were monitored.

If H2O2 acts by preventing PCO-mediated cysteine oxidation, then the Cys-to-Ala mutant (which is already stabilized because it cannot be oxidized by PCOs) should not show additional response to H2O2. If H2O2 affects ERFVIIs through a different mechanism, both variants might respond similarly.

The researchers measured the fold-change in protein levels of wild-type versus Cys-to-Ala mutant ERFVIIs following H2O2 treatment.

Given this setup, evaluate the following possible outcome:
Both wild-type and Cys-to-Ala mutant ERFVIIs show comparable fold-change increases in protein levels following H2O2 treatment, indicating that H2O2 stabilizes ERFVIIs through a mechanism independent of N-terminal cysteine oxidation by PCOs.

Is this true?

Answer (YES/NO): NO